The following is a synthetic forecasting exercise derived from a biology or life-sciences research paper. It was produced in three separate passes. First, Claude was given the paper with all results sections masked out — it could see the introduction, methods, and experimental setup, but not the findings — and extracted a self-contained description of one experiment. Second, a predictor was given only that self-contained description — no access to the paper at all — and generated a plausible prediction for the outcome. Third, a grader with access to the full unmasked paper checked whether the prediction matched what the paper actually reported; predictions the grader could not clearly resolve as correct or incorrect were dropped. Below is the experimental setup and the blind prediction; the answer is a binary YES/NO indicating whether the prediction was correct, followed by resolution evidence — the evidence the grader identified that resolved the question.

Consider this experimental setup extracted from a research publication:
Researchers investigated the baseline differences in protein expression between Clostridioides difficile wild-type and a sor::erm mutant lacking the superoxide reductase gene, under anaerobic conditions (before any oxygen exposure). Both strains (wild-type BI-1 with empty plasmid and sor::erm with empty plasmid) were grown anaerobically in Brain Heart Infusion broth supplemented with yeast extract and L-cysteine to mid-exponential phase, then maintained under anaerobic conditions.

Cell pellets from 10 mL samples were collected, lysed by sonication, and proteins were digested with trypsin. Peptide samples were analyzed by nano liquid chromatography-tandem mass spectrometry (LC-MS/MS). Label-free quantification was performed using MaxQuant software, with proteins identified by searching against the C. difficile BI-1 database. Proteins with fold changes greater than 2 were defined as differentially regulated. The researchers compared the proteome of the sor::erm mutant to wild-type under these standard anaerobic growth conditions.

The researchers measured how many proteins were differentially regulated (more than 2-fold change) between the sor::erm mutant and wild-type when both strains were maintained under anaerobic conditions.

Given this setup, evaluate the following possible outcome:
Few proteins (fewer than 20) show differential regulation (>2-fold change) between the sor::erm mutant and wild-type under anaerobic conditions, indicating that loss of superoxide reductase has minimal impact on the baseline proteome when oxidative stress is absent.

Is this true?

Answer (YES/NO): NO